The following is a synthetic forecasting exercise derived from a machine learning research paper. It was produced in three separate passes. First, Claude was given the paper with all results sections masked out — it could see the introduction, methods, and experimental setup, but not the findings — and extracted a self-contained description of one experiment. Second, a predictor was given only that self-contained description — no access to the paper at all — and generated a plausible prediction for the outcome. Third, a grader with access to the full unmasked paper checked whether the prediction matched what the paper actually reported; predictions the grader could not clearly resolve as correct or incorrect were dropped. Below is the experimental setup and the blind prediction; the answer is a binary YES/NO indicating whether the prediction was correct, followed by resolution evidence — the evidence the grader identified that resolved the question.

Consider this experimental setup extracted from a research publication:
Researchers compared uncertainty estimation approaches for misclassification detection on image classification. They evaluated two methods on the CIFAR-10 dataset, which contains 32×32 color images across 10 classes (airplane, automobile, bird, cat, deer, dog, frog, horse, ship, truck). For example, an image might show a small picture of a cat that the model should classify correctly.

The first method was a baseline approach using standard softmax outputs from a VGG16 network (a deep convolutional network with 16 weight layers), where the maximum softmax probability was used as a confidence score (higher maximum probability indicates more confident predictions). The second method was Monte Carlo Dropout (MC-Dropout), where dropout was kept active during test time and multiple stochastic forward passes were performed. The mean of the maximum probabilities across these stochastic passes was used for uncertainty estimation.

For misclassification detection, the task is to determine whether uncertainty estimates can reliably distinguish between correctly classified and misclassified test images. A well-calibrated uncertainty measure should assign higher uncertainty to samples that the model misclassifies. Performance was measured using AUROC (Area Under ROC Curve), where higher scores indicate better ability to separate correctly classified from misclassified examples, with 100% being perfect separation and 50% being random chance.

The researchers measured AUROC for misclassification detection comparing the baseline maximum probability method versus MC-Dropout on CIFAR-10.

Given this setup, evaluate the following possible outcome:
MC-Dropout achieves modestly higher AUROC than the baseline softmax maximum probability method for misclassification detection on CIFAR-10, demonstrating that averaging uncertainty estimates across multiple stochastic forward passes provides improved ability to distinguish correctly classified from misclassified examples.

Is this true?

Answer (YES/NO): NO